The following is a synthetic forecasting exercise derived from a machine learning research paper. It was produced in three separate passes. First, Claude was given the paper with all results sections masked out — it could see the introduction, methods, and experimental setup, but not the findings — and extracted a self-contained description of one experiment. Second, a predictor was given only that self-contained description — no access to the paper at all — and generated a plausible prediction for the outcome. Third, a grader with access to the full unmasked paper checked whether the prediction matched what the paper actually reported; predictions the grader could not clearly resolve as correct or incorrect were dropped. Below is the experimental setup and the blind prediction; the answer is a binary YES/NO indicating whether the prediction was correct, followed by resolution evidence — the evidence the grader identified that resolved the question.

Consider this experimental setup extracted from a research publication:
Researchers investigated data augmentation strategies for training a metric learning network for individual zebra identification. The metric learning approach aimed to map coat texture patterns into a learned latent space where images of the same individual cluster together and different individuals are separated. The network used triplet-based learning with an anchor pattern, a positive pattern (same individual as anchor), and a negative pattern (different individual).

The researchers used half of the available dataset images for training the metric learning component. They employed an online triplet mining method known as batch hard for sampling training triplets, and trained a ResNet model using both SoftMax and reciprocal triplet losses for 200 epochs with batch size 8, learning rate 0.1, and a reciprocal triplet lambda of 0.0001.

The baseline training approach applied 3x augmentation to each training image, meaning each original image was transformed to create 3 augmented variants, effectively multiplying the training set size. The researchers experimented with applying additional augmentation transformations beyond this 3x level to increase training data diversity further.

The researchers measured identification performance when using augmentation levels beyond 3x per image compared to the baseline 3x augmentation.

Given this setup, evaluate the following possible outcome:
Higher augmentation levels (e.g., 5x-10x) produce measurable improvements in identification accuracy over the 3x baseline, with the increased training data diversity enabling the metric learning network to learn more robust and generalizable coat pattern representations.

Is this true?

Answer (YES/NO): NO